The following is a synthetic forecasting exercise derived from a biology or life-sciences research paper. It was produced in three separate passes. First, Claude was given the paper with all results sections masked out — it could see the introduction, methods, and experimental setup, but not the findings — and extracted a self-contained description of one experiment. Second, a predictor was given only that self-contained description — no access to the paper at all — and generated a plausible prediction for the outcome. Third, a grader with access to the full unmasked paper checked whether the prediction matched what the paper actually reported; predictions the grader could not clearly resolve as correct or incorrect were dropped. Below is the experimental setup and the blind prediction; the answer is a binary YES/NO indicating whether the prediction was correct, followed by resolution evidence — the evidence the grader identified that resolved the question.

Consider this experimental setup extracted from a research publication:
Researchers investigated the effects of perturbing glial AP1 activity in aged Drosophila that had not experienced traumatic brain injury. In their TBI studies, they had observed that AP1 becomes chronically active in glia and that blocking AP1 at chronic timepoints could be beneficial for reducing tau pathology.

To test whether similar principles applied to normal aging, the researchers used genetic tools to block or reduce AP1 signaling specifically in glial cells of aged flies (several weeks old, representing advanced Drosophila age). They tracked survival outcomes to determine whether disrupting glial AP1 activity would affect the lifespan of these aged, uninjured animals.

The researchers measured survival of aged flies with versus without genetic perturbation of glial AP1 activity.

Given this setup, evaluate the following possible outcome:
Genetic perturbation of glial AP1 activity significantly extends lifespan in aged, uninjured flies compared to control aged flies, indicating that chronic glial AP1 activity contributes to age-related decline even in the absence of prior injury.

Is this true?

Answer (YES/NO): NO